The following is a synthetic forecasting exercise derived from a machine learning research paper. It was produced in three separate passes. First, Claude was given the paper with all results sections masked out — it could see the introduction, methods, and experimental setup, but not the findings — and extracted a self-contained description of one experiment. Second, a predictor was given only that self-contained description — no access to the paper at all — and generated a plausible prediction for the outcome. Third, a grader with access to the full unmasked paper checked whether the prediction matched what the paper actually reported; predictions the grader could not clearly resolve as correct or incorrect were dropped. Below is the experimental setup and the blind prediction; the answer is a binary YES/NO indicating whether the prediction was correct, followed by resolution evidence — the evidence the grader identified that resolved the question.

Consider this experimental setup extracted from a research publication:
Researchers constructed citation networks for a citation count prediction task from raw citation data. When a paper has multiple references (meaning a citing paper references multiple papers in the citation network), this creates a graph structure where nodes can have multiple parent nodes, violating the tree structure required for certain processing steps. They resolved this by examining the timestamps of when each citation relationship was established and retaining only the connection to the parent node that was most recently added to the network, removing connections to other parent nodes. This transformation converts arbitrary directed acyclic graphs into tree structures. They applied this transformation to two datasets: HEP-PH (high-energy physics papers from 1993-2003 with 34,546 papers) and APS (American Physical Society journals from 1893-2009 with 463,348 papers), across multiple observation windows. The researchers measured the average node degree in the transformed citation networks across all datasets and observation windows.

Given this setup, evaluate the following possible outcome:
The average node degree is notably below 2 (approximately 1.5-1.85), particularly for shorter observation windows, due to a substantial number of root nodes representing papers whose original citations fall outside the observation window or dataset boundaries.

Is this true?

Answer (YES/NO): NO